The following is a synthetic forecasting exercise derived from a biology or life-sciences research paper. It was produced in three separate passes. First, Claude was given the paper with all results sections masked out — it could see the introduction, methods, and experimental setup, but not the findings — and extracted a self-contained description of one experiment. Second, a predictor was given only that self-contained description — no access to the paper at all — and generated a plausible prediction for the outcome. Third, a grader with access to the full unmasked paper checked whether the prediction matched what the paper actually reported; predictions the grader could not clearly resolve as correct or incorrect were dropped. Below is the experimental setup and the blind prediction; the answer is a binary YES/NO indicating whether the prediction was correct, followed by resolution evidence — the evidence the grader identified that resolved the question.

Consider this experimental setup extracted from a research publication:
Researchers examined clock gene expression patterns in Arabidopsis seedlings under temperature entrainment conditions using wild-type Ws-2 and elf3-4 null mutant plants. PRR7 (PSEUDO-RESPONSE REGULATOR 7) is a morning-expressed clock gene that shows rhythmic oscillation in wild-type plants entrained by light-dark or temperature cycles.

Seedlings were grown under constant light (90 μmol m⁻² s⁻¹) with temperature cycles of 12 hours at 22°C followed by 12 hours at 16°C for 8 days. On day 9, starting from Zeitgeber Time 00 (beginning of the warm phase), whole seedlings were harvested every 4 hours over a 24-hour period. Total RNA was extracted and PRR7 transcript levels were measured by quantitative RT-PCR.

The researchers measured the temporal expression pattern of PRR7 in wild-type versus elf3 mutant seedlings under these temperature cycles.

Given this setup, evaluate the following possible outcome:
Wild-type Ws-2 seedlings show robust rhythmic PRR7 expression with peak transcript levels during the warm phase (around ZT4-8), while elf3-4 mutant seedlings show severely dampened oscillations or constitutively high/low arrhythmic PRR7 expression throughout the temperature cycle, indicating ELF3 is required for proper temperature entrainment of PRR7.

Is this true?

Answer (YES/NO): YES